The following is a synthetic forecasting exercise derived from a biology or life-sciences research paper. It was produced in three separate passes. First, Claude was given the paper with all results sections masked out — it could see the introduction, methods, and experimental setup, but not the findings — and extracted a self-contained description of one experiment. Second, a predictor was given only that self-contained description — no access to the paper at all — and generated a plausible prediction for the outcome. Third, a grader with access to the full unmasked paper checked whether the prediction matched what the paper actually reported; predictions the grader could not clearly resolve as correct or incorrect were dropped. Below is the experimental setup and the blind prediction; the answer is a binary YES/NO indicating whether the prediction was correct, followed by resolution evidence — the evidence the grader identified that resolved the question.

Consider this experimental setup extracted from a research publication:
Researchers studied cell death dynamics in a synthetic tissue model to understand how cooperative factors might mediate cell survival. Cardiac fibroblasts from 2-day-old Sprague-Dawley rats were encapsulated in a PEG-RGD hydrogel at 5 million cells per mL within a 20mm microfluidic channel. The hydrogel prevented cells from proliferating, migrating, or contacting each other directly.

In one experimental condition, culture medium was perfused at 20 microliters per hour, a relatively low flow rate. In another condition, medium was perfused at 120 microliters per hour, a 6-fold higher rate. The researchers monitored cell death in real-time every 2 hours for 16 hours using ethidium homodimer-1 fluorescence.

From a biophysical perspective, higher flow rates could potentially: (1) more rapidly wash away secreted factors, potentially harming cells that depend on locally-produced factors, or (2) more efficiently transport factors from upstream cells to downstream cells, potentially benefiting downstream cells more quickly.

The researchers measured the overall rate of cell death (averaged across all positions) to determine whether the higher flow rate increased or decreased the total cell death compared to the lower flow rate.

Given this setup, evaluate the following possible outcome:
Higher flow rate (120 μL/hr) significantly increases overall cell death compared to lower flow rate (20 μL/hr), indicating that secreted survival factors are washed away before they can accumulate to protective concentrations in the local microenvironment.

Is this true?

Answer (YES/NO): YES